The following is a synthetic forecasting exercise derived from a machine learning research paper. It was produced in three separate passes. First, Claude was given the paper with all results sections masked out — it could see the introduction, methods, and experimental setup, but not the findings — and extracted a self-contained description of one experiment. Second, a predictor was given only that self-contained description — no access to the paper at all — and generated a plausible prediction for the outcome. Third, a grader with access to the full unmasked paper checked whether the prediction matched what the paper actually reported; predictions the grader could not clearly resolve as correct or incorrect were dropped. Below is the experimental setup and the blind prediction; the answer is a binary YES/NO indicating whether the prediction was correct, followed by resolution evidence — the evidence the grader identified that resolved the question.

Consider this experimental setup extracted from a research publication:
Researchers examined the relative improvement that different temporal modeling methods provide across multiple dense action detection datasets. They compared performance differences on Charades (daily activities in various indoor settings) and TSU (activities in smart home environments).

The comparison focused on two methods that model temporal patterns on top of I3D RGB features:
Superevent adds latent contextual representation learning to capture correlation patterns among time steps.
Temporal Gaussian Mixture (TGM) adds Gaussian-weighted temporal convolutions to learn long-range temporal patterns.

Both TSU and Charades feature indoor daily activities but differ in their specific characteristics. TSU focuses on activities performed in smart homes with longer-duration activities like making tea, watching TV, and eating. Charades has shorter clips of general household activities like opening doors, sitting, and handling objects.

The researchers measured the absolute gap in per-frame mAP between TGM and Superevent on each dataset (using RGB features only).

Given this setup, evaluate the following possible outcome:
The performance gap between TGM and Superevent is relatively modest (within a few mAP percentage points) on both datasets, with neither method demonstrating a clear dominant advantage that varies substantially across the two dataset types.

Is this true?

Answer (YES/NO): NO